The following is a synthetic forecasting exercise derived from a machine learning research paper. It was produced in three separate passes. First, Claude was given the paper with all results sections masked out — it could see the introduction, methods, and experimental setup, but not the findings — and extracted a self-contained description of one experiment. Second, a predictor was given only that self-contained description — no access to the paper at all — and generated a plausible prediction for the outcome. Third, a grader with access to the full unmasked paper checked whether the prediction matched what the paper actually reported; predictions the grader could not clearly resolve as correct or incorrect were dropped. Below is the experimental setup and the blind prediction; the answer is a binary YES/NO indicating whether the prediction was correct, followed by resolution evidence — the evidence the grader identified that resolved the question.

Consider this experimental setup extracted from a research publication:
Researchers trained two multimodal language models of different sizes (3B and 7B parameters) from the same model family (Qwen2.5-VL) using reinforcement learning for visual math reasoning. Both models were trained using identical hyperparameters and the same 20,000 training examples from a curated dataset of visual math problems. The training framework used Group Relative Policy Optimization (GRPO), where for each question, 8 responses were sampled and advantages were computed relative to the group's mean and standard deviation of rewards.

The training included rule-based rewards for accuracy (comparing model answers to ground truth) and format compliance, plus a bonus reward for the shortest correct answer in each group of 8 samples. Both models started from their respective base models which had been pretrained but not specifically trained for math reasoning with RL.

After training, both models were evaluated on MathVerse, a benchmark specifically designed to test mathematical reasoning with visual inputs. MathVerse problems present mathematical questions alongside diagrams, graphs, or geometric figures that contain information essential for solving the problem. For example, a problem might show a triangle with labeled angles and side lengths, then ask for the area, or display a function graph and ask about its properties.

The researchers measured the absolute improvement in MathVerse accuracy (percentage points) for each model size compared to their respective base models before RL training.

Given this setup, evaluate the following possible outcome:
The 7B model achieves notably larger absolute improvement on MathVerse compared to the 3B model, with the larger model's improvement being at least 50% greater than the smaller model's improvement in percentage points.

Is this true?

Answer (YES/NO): NO